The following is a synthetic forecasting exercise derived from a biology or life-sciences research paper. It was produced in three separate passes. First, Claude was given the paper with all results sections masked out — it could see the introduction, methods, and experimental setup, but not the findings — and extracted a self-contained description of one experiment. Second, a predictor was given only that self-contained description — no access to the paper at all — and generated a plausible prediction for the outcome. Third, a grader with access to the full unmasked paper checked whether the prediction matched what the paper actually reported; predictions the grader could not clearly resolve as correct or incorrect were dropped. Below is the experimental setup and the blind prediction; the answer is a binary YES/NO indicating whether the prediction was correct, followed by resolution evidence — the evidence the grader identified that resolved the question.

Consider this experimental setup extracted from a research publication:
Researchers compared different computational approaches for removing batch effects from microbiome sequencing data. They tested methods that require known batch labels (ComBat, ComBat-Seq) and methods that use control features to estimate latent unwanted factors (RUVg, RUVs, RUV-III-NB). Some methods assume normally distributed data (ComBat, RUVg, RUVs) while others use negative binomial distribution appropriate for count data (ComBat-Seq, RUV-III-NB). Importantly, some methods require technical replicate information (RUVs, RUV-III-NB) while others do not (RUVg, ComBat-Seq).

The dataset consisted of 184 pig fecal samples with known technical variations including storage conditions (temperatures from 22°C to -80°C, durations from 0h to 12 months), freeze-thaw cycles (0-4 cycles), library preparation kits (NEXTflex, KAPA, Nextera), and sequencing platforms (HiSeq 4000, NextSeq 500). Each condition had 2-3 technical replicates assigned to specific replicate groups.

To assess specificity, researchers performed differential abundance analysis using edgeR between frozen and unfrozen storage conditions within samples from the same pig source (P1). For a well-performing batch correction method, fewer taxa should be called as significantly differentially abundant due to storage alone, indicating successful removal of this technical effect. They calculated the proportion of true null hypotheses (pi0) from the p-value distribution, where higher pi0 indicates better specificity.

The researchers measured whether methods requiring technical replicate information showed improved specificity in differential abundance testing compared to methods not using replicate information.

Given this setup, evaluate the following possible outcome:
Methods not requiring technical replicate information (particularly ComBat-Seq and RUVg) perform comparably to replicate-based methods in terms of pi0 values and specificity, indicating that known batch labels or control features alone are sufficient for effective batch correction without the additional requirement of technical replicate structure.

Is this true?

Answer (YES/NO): NO